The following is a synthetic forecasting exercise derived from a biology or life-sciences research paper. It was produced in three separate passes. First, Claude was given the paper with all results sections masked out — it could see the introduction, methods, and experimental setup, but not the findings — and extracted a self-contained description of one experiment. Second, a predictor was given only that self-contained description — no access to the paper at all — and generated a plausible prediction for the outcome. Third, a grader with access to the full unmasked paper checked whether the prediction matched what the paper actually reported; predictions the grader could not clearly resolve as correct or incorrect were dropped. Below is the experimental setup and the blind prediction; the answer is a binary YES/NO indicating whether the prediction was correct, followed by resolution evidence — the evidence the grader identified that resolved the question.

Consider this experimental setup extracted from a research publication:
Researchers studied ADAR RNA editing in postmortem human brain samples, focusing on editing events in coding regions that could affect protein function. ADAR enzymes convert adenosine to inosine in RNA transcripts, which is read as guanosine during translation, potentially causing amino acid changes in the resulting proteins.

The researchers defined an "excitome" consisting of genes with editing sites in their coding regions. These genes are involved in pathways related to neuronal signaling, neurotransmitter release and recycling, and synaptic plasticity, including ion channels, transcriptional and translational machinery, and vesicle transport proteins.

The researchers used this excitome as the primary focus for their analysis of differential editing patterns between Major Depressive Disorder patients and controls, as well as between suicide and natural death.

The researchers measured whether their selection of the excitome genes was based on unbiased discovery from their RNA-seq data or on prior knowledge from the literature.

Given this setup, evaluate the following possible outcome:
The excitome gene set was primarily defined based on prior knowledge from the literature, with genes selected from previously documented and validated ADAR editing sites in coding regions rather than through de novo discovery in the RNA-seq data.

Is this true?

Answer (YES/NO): YES